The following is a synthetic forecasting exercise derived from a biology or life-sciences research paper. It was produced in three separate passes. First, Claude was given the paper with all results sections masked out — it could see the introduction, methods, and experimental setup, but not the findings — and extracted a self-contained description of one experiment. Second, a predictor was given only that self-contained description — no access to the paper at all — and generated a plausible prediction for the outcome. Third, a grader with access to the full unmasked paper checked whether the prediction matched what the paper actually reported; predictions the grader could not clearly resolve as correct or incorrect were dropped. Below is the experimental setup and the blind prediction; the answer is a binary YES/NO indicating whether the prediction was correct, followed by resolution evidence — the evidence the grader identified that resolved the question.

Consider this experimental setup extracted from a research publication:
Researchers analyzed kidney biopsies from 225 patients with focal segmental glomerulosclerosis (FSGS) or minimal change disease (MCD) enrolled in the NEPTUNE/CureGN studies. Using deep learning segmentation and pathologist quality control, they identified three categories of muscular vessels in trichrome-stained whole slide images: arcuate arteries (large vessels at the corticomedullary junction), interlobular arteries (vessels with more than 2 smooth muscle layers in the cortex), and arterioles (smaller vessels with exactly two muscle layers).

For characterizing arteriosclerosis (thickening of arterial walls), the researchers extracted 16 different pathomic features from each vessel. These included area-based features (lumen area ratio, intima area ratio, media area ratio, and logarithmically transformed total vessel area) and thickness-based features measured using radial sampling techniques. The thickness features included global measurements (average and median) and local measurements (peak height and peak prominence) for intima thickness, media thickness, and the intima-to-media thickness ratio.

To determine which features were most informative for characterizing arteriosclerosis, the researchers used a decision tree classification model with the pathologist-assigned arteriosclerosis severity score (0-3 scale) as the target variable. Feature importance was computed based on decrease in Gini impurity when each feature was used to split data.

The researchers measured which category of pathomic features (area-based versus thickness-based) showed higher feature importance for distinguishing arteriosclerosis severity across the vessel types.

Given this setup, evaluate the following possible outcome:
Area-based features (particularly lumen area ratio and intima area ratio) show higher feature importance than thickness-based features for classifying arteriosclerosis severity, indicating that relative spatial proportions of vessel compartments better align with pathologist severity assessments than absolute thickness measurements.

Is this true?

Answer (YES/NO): YES